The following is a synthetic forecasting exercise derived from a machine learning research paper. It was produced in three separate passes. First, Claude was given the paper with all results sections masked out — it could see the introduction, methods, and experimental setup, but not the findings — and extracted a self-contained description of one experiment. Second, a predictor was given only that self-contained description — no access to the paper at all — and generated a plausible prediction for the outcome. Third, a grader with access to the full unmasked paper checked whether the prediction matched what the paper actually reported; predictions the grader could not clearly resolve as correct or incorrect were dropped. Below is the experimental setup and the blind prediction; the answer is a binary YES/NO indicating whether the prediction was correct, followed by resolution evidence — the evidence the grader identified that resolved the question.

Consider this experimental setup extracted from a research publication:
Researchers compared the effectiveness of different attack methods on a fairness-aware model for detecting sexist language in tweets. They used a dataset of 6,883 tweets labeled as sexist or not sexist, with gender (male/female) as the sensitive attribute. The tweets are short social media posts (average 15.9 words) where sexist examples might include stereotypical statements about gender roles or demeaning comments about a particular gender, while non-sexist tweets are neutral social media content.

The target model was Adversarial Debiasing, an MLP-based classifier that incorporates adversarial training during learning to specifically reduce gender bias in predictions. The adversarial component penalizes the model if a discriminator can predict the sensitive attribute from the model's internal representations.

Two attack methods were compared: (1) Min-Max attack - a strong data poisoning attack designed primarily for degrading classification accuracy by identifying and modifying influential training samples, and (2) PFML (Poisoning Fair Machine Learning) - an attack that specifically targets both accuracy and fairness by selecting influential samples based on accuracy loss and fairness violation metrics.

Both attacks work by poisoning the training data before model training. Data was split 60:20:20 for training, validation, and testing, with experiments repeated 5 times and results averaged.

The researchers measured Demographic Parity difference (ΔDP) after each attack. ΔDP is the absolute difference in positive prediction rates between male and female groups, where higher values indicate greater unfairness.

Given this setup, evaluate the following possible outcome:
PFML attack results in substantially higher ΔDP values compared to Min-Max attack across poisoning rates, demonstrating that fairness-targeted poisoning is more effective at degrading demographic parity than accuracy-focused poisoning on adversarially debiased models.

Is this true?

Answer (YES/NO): NO